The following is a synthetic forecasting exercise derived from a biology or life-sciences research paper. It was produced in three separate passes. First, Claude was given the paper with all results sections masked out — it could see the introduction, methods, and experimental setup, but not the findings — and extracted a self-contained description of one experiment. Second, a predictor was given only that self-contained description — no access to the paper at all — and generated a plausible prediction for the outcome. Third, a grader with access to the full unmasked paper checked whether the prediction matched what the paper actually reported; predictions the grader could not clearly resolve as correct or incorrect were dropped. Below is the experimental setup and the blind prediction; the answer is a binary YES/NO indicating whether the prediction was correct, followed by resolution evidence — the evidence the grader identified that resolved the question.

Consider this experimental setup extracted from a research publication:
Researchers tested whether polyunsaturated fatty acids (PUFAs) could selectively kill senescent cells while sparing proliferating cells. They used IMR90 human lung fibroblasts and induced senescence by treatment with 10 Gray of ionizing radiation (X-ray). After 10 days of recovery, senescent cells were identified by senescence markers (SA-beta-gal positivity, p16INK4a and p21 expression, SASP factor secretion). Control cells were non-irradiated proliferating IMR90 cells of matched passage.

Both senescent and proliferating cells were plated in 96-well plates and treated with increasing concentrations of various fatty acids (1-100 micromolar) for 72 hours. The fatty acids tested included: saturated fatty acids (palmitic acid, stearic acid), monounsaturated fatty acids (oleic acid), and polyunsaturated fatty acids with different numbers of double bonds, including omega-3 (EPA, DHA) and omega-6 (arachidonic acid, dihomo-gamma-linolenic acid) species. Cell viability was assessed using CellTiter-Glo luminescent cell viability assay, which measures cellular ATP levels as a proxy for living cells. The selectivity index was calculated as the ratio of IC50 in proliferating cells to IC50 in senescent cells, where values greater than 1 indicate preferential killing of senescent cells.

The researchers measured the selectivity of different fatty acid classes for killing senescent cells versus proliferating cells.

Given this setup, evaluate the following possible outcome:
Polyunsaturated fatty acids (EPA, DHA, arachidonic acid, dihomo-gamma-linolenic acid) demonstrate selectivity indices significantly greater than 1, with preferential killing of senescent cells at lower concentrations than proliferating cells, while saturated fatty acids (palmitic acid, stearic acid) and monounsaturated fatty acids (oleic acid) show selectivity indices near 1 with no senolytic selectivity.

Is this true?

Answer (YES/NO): NO